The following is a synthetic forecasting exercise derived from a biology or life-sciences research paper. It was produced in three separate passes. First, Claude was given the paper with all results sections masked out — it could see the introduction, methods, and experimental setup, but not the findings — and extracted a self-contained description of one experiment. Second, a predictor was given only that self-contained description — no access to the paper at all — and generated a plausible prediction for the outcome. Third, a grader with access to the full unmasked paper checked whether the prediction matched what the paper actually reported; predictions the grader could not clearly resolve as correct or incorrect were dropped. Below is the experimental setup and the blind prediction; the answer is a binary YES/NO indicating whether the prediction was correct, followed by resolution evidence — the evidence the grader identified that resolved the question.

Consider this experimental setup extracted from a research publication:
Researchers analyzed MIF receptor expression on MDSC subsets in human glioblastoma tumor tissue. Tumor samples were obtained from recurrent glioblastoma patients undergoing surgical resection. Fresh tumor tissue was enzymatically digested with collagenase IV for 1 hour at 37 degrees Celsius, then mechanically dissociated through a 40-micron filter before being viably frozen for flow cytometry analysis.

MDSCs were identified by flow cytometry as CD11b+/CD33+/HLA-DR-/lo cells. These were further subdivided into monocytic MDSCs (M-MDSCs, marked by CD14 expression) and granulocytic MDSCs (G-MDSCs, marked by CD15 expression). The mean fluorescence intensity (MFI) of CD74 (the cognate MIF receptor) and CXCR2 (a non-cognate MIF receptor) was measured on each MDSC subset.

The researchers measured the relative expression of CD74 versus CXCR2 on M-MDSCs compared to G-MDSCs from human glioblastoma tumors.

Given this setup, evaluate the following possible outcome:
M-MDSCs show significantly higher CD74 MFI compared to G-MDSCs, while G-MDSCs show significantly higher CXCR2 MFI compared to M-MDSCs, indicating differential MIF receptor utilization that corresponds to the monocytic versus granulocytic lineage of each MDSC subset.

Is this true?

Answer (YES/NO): YES